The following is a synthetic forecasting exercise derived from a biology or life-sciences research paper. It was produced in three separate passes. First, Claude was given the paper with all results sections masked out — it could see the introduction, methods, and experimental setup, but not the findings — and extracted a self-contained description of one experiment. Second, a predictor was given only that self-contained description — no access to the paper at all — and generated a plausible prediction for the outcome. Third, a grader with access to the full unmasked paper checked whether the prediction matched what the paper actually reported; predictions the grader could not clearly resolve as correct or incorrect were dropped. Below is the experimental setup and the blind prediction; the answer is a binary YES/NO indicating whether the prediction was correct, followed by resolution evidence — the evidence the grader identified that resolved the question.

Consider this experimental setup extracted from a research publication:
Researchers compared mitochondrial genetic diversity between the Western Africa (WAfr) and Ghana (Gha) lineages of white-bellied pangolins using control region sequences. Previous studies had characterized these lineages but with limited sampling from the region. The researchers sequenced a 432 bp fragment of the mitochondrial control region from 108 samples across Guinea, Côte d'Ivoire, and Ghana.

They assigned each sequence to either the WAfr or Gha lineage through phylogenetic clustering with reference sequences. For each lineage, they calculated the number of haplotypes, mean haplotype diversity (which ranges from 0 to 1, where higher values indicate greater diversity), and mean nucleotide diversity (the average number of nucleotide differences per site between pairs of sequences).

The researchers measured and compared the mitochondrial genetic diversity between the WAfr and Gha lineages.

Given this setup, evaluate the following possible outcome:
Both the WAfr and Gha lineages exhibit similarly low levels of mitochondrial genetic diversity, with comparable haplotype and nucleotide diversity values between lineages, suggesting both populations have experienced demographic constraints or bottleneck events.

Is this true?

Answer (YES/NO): YES